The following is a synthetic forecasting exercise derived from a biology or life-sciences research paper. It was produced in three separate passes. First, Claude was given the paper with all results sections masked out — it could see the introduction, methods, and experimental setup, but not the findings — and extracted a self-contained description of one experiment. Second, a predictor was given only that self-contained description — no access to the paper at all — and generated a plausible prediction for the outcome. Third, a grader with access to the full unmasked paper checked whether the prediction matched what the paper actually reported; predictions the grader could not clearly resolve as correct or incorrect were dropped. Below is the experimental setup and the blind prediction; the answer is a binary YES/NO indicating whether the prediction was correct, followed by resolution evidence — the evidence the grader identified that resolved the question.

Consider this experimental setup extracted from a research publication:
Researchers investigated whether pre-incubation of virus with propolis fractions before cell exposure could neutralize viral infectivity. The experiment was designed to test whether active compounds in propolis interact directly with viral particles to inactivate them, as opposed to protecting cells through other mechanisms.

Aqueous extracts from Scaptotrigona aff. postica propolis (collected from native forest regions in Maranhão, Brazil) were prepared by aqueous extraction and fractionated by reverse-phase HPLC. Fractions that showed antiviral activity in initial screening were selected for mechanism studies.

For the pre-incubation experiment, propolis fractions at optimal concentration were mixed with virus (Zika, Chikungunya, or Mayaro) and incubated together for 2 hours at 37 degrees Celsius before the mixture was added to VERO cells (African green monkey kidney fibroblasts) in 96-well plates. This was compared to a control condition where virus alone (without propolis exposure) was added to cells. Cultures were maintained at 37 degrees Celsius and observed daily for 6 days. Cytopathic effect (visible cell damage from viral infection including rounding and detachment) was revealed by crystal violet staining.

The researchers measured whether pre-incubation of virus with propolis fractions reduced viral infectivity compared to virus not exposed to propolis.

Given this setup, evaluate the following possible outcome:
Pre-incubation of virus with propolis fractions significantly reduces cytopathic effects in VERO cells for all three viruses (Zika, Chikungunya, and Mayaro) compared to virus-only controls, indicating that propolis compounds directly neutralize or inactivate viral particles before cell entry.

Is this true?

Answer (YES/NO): NO